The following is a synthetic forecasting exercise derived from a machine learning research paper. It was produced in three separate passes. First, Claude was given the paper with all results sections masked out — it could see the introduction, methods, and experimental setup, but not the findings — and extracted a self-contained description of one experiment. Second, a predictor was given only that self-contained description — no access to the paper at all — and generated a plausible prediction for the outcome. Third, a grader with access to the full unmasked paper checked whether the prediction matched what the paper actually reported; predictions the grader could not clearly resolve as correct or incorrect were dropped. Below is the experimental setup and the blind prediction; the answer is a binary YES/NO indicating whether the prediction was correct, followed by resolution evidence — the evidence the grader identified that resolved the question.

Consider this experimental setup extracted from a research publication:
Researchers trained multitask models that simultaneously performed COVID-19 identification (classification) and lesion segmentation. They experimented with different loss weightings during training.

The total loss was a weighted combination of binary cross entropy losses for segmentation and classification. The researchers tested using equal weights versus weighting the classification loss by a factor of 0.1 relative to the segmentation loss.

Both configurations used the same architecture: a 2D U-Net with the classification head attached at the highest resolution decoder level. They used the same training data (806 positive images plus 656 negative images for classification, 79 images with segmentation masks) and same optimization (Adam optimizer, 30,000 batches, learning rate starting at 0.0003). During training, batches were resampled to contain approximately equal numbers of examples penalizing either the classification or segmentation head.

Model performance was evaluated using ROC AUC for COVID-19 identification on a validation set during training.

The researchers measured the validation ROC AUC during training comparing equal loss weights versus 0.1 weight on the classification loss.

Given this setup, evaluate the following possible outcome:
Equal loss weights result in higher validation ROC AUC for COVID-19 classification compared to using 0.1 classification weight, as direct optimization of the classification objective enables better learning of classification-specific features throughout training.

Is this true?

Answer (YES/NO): NO